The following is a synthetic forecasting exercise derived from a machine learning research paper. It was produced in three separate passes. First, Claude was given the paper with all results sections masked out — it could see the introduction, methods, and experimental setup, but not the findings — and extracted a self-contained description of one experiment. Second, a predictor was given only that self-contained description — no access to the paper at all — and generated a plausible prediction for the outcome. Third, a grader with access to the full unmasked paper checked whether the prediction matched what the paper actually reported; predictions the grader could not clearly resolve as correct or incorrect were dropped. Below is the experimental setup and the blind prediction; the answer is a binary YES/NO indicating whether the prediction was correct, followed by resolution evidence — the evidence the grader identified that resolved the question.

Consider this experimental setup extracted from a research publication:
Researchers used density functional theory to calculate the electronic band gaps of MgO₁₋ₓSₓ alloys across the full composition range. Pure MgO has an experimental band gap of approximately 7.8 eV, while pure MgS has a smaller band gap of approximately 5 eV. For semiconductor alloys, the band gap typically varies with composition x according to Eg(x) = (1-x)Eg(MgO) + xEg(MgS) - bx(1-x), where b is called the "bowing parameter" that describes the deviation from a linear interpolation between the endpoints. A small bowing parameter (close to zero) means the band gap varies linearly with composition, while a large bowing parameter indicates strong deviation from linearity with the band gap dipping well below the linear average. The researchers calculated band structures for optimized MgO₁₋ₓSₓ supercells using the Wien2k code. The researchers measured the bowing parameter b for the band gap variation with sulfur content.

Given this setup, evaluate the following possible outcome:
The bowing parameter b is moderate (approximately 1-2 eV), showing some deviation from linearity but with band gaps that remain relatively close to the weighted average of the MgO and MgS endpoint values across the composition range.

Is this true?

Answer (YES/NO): NO